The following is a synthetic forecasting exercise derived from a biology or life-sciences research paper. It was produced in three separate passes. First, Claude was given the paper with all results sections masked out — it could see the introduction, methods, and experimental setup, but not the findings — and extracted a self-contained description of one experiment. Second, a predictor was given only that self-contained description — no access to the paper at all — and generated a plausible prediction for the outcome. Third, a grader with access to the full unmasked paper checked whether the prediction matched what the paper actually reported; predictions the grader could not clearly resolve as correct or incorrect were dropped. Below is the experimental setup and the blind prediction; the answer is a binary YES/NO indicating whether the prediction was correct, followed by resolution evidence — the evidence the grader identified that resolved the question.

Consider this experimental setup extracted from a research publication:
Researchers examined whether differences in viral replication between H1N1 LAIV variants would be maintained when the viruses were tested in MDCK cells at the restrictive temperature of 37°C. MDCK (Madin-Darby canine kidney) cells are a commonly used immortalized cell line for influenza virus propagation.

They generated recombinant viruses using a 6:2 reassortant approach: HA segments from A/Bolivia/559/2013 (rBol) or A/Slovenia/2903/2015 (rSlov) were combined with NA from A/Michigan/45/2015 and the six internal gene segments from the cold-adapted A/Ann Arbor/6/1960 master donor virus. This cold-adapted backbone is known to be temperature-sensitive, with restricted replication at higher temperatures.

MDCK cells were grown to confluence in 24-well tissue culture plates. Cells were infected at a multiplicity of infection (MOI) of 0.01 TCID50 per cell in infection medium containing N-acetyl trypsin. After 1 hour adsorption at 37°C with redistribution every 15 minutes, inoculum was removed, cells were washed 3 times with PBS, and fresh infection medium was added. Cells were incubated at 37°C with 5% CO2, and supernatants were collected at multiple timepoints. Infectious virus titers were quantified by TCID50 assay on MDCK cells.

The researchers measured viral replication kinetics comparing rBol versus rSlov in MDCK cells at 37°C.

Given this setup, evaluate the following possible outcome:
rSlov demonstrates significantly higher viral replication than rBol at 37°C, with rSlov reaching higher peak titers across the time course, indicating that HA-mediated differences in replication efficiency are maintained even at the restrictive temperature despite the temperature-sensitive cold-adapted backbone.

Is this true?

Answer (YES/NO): NO